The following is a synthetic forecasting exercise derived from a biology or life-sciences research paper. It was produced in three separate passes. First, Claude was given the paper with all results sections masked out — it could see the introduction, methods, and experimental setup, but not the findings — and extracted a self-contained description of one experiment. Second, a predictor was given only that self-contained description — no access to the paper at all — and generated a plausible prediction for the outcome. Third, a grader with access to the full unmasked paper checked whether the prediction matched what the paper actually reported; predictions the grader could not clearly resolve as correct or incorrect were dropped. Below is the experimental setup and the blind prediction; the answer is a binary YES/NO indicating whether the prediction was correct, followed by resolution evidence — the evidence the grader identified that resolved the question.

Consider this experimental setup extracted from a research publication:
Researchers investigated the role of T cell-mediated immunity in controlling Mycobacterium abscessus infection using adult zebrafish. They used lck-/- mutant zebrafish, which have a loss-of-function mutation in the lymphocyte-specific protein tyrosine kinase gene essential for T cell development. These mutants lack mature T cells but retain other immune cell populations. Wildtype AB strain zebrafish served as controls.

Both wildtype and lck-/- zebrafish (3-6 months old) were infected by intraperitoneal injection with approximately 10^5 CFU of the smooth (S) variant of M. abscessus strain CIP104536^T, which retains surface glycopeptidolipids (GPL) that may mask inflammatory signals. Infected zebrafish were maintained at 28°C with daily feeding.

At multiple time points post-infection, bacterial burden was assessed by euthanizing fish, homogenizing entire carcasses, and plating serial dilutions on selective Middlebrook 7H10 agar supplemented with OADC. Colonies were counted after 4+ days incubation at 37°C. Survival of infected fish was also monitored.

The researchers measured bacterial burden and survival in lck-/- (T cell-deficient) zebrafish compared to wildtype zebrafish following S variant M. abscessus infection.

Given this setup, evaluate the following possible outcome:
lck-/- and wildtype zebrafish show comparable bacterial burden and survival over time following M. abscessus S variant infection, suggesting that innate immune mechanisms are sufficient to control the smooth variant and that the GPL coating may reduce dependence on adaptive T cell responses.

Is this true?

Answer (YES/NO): NO